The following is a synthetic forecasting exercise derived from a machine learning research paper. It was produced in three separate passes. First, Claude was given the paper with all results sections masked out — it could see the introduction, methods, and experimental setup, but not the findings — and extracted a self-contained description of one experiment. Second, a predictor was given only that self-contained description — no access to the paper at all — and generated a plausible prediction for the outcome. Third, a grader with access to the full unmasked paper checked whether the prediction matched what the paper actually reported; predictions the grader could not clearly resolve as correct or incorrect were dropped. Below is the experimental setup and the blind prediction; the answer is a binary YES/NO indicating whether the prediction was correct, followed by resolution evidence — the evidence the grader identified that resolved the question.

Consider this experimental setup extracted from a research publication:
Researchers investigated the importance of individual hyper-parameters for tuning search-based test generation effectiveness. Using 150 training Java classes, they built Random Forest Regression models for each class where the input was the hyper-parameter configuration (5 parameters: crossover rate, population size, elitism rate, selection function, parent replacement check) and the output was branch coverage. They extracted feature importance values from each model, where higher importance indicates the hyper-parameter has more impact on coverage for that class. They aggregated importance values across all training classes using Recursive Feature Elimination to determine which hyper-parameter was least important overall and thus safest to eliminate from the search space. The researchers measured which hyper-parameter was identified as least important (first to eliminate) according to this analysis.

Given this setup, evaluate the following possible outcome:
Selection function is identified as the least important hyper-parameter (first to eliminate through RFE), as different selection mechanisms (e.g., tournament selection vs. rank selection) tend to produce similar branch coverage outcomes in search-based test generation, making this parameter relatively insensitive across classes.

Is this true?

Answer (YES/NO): NO